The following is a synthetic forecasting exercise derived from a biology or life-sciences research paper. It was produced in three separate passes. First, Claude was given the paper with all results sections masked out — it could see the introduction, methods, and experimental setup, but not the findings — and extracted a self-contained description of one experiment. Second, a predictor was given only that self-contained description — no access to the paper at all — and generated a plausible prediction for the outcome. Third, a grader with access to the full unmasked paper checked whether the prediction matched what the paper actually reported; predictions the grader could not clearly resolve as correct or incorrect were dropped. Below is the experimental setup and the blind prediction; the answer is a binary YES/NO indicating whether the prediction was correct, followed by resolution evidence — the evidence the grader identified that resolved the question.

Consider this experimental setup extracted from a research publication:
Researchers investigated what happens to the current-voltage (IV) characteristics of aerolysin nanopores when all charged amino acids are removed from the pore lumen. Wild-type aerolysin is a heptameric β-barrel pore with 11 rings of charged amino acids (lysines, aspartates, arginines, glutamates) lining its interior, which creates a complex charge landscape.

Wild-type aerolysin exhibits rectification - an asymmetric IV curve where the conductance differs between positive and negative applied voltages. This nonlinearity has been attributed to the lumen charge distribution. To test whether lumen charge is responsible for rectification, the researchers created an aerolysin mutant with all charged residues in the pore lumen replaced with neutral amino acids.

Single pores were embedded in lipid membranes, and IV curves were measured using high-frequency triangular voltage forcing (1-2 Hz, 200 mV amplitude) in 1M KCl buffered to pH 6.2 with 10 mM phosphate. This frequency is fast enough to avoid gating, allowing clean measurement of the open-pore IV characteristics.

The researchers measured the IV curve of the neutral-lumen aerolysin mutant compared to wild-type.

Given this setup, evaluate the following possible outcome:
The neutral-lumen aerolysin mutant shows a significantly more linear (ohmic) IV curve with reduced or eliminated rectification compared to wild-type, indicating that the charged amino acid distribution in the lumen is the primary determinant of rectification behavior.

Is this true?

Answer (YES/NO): YES